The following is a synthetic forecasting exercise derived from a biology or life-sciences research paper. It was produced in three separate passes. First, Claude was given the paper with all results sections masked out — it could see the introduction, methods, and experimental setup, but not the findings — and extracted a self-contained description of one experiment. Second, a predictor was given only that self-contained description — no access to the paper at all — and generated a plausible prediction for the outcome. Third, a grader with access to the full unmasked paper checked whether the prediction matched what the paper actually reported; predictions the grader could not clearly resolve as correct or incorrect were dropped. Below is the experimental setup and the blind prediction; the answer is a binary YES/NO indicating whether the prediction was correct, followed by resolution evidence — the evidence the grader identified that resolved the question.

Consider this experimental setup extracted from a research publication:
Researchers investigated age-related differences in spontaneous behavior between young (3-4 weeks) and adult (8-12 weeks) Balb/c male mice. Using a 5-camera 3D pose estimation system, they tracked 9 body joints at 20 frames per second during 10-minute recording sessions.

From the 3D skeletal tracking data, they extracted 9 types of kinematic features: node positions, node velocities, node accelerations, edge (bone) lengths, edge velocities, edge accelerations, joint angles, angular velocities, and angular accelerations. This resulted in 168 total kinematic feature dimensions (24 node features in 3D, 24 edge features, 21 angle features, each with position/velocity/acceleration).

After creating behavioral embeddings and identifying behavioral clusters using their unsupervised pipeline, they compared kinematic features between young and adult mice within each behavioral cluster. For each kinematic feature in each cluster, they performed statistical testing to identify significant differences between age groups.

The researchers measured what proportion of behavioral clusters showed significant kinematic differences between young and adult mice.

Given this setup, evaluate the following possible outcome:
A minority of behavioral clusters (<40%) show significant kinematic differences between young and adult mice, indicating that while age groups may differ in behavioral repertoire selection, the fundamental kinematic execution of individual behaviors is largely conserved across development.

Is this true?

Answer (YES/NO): NO